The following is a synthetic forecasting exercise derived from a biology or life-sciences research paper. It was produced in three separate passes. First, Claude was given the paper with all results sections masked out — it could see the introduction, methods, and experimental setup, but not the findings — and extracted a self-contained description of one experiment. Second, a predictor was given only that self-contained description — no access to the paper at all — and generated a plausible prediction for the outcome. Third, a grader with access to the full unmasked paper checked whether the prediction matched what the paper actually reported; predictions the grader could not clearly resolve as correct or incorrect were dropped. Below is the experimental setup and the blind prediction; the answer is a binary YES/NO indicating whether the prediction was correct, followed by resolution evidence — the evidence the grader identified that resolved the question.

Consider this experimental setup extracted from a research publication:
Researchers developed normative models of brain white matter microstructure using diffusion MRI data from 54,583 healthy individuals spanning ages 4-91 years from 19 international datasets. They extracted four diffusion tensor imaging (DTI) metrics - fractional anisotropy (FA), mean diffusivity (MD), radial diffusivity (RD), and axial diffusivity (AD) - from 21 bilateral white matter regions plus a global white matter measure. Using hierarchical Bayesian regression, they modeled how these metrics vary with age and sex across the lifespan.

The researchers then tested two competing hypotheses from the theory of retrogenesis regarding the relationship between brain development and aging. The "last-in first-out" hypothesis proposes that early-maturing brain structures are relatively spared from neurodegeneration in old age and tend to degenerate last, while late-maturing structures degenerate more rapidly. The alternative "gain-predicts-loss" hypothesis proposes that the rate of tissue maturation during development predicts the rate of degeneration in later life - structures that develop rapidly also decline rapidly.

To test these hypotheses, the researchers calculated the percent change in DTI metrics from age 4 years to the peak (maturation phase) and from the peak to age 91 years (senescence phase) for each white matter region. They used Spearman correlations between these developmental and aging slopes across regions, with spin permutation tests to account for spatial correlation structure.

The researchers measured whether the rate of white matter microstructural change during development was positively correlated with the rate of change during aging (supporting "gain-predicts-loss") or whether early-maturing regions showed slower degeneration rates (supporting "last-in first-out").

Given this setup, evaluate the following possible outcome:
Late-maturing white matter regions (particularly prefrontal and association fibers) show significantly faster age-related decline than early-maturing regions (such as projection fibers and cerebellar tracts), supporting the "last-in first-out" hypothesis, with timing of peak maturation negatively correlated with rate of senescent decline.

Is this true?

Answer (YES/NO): NO